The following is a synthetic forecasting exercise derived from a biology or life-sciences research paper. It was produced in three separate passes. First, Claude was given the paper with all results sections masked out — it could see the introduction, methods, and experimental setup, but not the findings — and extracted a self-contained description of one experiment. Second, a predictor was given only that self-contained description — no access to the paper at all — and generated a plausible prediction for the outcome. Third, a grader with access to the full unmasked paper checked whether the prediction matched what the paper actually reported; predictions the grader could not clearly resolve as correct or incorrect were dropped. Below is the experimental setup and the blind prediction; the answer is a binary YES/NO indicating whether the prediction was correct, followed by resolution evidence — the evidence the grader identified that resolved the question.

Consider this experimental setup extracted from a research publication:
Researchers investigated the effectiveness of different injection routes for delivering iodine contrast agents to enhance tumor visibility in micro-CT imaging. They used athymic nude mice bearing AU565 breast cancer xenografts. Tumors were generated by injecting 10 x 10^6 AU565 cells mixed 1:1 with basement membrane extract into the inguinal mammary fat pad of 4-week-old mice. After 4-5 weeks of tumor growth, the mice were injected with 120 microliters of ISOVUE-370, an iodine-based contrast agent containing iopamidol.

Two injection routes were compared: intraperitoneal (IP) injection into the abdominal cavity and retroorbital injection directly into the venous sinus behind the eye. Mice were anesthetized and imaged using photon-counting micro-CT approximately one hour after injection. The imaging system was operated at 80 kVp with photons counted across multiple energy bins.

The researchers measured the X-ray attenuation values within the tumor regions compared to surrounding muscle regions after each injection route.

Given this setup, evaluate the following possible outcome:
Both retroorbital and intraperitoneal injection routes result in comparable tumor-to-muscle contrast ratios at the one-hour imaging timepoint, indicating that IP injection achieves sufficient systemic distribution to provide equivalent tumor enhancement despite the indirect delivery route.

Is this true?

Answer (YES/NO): NO